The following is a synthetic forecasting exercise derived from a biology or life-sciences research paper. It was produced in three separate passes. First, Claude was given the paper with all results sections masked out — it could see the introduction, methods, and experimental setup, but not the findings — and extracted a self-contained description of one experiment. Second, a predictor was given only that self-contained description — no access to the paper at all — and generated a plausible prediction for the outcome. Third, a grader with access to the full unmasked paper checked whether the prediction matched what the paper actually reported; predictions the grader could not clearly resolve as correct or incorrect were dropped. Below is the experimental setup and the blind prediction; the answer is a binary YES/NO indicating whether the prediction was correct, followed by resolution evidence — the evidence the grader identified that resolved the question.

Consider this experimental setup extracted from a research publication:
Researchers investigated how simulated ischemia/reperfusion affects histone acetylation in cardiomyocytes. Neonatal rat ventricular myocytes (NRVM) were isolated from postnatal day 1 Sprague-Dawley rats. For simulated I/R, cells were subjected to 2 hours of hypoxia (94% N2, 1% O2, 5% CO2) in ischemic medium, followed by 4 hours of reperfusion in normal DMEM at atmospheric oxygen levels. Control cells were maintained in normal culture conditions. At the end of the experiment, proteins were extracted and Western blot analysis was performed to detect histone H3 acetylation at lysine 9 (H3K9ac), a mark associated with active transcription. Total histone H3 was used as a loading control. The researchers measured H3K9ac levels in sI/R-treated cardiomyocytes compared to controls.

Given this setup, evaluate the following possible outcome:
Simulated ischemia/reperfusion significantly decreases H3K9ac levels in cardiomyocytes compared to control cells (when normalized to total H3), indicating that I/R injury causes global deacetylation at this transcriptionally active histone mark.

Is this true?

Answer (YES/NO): YES